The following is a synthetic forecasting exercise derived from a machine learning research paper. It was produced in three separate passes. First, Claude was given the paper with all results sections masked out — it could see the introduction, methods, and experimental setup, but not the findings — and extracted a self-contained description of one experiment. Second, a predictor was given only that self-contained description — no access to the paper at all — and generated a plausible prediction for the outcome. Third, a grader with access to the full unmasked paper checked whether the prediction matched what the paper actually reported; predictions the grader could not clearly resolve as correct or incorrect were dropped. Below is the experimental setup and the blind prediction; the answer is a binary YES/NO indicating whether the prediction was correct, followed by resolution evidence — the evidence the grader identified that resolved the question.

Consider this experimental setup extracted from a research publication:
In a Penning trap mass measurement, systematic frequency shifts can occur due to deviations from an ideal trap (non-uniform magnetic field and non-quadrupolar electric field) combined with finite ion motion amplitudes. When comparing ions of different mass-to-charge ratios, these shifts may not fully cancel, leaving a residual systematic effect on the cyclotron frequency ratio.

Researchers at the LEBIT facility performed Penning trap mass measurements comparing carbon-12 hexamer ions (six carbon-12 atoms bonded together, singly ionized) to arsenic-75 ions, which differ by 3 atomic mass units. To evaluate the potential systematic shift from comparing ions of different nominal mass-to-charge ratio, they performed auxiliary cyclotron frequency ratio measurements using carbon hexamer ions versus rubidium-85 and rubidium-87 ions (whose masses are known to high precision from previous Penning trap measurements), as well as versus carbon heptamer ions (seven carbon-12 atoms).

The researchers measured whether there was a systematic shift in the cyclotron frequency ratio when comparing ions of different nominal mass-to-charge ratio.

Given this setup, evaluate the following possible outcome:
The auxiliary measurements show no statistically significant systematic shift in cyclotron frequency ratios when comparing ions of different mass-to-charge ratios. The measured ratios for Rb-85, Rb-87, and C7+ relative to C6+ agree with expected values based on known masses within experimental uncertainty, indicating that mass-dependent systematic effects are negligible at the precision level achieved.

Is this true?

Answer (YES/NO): NO